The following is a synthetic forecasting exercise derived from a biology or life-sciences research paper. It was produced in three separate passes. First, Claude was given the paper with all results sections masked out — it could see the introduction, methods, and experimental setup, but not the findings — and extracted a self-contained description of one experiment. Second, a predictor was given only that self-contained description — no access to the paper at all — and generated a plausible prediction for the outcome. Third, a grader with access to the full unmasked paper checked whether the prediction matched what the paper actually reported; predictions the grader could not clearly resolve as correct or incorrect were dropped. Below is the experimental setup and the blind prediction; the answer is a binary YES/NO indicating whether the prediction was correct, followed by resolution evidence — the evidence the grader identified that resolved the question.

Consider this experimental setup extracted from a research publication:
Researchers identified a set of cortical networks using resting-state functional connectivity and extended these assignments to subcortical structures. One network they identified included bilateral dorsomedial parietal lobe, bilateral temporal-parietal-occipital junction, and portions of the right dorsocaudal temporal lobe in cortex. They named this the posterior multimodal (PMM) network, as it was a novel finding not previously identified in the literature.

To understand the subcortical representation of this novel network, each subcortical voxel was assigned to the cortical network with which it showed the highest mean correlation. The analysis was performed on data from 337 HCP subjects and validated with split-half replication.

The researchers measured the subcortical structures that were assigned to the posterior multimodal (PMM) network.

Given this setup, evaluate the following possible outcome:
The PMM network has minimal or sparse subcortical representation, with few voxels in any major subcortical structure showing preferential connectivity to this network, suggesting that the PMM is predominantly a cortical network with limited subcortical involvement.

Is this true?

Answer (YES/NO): NO